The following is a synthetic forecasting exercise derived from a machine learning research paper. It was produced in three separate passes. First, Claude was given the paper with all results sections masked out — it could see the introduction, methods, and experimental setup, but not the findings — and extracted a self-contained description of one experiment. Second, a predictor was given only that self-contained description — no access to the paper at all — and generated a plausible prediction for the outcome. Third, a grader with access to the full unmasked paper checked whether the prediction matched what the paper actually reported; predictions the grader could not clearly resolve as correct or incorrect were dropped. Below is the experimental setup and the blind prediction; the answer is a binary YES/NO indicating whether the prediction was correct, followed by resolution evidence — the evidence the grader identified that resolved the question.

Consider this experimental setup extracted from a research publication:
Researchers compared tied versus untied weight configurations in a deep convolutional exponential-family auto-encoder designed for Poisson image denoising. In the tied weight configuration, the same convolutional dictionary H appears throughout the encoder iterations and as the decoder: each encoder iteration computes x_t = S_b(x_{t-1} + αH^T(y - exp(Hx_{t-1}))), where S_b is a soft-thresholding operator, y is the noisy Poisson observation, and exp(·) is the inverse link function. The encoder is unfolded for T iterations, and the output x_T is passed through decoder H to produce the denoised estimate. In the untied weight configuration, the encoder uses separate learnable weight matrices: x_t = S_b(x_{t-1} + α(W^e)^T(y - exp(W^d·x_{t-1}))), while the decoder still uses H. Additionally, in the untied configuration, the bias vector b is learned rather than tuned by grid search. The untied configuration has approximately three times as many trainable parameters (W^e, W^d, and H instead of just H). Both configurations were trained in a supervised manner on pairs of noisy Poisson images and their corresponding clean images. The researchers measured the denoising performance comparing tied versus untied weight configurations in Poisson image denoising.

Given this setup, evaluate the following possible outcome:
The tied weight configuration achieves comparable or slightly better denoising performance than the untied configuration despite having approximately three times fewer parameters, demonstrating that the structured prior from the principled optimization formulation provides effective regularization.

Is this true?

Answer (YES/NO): NO